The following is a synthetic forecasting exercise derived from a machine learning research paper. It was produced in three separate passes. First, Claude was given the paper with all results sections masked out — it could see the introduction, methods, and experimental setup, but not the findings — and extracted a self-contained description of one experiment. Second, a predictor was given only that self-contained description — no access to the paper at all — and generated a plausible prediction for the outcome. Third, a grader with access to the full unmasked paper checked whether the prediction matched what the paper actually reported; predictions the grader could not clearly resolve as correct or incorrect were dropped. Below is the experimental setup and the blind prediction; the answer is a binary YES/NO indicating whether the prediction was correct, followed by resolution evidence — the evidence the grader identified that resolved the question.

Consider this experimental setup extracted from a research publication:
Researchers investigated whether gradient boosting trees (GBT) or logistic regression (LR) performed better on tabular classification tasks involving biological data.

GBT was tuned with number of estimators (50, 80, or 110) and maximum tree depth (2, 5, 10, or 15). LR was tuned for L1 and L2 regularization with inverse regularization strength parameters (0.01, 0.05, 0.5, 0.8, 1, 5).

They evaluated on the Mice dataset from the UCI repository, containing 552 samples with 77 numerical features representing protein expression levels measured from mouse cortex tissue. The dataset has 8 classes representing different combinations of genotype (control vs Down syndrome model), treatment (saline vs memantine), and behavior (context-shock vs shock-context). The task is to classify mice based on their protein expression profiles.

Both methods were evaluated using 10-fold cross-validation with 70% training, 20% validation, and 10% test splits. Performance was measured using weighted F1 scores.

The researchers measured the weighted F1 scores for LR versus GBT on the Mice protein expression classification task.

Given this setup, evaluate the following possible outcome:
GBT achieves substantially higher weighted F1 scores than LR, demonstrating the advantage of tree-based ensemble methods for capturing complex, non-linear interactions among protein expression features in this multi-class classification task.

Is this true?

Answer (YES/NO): NO